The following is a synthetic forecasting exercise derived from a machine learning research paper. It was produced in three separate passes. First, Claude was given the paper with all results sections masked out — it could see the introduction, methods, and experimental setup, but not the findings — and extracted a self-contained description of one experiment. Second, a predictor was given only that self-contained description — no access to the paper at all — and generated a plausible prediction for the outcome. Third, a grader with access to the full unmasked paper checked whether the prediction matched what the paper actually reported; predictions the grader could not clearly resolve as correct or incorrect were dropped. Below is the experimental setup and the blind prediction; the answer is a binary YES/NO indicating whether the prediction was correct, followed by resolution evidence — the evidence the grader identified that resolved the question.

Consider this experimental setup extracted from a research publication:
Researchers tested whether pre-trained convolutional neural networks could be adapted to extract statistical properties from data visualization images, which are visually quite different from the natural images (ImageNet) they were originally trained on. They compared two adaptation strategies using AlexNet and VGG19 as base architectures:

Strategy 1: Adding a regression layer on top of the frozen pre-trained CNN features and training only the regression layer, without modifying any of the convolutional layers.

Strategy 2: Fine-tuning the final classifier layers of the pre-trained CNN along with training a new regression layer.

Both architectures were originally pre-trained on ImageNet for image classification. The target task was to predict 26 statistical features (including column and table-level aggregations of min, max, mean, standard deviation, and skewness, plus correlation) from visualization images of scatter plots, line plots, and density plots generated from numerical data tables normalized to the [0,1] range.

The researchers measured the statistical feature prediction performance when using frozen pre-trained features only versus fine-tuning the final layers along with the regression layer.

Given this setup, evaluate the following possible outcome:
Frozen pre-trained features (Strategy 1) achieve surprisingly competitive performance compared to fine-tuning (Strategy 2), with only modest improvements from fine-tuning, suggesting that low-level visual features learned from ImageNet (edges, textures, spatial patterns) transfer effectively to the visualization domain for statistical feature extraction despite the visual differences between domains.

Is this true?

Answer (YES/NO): NO